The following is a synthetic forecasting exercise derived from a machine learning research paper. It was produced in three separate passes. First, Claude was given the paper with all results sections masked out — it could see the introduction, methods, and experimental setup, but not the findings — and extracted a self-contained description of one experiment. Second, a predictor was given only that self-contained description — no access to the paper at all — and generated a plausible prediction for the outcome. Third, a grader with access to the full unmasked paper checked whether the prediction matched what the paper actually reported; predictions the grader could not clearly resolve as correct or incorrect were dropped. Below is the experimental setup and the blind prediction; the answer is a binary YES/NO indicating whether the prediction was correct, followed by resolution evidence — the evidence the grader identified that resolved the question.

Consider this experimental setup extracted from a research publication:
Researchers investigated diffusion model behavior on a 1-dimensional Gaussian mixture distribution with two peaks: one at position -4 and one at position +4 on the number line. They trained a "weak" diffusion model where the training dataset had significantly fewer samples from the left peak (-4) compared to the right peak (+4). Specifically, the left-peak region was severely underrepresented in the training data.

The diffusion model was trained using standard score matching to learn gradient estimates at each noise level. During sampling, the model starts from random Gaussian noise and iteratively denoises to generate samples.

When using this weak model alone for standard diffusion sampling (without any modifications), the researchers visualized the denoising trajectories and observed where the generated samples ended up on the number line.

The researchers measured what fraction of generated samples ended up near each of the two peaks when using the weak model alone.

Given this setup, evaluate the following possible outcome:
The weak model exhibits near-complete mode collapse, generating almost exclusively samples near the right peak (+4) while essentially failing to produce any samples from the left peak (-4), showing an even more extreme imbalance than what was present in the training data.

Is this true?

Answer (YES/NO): YES